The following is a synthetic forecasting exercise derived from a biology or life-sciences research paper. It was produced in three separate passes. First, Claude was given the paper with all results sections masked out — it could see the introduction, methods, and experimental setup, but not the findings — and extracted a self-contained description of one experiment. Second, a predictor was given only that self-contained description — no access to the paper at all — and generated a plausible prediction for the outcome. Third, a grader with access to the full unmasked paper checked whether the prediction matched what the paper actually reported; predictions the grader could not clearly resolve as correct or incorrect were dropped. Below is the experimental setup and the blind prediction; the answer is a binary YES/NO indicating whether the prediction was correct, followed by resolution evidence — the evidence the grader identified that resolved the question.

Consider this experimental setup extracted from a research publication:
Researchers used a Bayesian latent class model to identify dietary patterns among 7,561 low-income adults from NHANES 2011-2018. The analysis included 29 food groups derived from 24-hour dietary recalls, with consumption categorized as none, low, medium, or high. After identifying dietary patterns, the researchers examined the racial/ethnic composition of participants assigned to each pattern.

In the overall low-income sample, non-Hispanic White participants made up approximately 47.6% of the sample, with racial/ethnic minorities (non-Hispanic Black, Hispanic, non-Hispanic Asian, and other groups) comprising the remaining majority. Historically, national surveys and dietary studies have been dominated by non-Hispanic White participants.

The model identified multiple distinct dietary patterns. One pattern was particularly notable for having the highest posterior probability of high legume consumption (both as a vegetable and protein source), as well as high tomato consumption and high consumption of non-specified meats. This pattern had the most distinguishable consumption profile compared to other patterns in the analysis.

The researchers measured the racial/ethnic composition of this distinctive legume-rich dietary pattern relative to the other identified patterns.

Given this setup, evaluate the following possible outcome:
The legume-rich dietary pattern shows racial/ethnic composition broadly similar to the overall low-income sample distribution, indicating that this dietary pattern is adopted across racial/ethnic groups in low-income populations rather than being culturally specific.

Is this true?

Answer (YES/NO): NO